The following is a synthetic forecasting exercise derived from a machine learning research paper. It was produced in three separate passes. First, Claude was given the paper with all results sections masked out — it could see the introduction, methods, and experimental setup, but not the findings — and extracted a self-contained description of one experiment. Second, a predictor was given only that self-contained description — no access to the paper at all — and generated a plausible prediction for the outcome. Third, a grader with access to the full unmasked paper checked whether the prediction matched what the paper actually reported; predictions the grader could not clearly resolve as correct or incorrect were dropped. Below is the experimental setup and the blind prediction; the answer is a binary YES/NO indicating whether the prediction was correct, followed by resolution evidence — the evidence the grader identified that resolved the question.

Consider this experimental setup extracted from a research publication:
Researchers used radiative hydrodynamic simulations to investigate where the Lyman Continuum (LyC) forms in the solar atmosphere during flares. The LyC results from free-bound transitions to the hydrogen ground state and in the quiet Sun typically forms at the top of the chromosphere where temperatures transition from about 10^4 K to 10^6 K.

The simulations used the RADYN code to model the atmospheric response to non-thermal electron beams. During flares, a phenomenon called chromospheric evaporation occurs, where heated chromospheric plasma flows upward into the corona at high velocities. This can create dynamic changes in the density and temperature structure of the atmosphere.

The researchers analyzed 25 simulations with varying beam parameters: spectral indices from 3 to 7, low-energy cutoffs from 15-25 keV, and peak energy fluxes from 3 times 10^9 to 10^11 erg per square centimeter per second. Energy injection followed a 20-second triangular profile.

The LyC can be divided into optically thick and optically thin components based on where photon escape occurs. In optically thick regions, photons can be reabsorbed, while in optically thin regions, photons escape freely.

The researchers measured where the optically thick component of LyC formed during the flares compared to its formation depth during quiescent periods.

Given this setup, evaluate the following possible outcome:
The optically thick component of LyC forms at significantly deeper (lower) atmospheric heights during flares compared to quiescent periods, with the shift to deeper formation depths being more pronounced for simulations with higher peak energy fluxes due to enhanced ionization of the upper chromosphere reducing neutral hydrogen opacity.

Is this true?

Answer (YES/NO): YES